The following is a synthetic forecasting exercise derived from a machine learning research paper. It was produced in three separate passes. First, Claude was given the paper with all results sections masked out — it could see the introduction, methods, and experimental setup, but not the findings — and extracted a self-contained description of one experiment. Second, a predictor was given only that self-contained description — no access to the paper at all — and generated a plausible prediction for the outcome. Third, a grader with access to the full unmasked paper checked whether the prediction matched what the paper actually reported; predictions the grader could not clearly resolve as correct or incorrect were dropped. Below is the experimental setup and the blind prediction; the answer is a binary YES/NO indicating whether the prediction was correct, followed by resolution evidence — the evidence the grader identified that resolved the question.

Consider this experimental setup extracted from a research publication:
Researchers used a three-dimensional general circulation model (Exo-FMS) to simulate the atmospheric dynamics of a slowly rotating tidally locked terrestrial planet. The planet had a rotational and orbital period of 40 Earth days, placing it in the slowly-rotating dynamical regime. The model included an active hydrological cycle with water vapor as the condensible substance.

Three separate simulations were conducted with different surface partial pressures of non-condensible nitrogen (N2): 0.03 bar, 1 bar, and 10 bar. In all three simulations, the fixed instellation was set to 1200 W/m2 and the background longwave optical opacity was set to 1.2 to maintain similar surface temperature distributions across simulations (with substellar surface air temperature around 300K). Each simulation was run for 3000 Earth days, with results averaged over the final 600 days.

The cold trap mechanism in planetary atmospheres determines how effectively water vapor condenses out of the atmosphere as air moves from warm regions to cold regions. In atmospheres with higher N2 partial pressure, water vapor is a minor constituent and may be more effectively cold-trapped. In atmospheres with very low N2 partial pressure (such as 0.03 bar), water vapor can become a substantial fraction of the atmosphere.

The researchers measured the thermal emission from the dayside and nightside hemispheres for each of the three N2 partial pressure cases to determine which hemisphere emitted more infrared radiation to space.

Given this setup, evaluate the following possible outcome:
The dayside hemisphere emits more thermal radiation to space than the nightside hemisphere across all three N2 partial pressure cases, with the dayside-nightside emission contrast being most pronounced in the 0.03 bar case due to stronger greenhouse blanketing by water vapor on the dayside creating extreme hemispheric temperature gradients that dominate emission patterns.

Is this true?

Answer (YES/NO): NO